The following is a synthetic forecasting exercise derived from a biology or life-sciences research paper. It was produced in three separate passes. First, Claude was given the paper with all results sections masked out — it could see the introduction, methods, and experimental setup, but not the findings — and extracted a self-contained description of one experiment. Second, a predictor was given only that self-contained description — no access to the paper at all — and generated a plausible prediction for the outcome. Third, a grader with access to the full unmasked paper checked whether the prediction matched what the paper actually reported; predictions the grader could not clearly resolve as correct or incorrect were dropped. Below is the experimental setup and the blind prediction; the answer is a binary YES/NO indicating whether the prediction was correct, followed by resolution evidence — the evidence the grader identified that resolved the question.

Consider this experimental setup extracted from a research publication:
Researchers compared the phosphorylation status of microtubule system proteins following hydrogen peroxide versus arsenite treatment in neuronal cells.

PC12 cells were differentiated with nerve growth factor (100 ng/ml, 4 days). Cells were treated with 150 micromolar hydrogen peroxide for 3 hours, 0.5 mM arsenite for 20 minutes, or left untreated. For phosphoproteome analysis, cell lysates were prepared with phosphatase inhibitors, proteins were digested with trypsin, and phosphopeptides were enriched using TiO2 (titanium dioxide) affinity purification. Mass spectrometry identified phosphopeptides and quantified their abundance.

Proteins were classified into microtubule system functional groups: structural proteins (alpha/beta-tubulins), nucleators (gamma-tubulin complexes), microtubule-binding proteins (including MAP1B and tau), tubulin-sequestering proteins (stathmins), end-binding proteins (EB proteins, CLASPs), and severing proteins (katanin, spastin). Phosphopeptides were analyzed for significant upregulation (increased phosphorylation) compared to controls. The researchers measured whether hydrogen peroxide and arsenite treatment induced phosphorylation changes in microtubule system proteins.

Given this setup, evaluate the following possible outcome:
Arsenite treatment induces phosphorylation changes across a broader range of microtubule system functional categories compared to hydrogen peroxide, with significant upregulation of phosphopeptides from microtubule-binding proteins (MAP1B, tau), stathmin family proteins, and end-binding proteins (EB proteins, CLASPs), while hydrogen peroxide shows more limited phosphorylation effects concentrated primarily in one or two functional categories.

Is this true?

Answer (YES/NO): NO